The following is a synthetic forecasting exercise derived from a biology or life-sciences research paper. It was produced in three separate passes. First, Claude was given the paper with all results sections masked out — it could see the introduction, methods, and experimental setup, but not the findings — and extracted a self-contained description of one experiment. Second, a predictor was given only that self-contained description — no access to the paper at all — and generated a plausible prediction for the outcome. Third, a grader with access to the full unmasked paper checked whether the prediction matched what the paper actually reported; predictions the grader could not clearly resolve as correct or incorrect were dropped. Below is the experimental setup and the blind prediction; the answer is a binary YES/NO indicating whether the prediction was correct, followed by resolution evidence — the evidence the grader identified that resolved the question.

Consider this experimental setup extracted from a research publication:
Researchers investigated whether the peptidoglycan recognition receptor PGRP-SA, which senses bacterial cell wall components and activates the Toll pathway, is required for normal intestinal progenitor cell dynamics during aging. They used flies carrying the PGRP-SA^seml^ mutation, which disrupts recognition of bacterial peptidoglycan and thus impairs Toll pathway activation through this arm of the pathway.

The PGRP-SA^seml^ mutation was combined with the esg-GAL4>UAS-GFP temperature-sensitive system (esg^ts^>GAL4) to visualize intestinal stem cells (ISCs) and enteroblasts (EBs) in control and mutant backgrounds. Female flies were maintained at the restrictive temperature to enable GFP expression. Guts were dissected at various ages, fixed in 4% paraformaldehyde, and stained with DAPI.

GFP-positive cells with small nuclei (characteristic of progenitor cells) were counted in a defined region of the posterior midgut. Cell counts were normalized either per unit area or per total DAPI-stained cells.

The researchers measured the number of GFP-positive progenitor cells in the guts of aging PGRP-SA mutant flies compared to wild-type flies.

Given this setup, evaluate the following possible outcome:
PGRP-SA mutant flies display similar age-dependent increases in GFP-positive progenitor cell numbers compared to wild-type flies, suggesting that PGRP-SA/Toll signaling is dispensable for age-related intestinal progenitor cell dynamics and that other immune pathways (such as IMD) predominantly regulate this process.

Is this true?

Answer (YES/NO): NO